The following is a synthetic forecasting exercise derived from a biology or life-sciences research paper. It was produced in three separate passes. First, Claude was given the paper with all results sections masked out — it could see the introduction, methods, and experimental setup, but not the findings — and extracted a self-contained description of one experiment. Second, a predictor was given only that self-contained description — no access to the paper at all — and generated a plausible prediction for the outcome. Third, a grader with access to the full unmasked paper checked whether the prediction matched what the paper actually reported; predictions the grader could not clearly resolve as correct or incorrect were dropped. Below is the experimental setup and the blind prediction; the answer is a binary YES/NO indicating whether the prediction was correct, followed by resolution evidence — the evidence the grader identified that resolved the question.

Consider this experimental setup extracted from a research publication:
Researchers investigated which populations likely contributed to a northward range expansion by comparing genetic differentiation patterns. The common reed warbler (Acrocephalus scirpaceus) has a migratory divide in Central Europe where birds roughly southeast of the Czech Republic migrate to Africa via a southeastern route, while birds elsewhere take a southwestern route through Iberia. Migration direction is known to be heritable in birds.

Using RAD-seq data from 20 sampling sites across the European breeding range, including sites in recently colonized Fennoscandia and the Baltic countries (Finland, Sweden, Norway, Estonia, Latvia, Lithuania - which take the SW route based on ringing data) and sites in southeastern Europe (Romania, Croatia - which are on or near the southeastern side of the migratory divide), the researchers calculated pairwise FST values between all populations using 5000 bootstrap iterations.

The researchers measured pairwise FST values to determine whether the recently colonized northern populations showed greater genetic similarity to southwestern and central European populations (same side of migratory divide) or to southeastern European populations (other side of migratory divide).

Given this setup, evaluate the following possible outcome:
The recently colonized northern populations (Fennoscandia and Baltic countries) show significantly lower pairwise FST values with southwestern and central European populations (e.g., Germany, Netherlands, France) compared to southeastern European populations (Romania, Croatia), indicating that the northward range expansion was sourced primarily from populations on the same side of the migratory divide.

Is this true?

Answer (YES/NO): YES